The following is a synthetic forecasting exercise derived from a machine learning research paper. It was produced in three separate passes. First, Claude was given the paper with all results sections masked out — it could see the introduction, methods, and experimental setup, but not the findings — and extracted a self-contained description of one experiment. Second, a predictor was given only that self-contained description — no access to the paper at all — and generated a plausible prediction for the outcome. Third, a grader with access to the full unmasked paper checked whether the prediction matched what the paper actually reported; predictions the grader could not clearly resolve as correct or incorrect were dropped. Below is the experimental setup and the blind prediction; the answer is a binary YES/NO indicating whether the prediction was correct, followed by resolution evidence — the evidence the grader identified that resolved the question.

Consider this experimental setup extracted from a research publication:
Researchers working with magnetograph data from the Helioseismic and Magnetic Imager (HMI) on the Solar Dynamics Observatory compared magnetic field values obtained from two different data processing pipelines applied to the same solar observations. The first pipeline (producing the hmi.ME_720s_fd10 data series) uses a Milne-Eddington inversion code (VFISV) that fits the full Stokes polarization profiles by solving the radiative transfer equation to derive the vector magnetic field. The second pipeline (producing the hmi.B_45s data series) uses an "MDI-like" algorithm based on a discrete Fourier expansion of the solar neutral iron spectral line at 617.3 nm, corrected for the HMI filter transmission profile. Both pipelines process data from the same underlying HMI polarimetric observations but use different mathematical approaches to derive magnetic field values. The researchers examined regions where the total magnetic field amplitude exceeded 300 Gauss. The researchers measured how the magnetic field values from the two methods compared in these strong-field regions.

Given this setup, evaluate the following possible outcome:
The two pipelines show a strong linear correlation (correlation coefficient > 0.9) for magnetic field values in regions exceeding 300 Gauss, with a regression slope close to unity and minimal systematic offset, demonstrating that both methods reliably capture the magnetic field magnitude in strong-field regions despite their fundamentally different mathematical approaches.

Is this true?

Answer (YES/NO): NO